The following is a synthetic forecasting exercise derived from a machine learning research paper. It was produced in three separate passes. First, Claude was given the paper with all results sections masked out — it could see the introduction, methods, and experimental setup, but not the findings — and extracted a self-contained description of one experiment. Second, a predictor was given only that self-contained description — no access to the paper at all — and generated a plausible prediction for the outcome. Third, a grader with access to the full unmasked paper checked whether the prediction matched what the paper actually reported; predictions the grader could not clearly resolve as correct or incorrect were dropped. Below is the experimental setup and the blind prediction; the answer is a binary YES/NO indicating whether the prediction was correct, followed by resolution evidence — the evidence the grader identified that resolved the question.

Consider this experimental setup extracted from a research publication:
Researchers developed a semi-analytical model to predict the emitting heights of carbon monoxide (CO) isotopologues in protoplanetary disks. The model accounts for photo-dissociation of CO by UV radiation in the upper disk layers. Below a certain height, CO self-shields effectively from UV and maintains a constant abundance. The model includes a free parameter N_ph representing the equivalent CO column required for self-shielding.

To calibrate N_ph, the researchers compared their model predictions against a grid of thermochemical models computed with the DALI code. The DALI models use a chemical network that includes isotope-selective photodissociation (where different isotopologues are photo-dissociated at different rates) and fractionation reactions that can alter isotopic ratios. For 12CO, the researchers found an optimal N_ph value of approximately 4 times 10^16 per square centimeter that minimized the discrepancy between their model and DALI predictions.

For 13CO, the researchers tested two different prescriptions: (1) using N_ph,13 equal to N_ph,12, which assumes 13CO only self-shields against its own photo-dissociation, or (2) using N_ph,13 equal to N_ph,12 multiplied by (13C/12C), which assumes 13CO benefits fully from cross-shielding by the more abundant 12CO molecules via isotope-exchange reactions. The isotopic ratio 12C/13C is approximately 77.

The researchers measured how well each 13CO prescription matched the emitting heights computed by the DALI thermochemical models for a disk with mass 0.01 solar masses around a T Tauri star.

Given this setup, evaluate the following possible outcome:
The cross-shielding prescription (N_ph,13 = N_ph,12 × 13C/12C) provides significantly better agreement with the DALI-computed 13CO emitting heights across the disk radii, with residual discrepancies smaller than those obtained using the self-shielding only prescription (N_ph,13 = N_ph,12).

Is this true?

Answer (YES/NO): YES